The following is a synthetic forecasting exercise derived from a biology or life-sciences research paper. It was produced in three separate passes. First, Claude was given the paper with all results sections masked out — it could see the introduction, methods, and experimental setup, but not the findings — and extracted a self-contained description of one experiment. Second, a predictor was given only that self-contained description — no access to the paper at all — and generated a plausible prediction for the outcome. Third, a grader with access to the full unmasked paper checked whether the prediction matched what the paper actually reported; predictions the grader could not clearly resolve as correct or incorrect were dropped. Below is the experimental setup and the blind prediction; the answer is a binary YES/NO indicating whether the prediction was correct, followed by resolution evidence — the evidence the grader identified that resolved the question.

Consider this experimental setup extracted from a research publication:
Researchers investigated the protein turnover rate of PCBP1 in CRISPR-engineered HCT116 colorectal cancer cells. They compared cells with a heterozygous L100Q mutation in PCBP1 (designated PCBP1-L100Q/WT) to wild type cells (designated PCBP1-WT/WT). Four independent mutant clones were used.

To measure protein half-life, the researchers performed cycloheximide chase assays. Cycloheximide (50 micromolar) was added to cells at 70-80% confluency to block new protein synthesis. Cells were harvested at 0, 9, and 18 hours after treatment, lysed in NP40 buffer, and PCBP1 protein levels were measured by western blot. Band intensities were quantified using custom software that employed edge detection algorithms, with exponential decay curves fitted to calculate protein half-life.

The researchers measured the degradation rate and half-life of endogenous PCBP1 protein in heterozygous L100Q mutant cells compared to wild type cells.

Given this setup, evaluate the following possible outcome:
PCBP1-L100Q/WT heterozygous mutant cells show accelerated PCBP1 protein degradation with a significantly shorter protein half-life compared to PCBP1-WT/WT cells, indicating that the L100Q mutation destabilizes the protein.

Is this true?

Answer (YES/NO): YES